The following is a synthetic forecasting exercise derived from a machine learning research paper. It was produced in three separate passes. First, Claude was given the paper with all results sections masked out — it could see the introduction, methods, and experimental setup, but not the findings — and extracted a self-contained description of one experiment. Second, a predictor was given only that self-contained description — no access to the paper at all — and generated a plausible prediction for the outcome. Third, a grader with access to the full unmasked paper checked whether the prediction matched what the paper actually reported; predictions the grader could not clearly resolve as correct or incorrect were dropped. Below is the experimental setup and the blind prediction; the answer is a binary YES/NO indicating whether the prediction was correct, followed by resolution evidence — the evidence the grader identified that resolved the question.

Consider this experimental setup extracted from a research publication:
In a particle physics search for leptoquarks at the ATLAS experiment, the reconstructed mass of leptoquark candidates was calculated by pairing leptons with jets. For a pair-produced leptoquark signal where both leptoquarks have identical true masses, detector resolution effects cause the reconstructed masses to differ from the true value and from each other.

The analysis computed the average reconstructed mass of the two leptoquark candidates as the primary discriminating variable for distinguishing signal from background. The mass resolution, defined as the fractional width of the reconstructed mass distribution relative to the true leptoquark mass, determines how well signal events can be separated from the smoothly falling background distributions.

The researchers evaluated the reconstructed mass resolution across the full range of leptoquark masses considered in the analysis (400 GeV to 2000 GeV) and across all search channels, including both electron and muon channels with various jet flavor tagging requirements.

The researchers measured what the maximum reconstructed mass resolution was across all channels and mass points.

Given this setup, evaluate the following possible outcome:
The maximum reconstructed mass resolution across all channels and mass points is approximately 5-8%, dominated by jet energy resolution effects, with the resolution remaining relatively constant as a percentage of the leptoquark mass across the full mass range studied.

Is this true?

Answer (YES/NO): NO